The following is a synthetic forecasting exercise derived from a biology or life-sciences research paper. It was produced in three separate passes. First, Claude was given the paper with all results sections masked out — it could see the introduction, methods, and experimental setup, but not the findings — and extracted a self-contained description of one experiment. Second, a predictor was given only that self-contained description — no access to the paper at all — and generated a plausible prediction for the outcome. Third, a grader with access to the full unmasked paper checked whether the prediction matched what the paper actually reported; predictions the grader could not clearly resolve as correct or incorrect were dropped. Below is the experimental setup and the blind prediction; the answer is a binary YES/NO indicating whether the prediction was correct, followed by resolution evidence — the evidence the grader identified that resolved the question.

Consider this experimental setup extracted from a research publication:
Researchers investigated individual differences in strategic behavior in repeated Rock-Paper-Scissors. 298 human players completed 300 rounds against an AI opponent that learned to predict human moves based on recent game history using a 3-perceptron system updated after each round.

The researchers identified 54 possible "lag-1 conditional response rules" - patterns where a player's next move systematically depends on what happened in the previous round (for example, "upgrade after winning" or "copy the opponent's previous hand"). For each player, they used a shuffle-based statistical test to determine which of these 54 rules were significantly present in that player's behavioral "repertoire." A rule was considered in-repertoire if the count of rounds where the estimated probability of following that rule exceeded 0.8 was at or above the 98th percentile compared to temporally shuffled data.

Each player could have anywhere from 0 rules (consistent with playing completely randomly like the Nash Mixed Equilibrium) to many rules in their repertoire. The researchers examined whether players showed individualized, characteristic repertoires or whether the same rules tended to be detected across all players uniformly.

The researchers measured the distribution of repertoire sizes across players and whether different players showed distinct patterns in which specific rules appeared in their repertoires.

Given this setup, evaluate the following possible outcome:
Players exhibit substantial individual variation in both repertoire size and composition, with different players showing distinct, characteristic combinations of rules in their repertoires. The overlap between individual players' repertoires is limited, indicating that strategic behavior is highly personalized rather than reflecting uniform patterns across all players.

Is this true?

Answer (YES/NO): NO